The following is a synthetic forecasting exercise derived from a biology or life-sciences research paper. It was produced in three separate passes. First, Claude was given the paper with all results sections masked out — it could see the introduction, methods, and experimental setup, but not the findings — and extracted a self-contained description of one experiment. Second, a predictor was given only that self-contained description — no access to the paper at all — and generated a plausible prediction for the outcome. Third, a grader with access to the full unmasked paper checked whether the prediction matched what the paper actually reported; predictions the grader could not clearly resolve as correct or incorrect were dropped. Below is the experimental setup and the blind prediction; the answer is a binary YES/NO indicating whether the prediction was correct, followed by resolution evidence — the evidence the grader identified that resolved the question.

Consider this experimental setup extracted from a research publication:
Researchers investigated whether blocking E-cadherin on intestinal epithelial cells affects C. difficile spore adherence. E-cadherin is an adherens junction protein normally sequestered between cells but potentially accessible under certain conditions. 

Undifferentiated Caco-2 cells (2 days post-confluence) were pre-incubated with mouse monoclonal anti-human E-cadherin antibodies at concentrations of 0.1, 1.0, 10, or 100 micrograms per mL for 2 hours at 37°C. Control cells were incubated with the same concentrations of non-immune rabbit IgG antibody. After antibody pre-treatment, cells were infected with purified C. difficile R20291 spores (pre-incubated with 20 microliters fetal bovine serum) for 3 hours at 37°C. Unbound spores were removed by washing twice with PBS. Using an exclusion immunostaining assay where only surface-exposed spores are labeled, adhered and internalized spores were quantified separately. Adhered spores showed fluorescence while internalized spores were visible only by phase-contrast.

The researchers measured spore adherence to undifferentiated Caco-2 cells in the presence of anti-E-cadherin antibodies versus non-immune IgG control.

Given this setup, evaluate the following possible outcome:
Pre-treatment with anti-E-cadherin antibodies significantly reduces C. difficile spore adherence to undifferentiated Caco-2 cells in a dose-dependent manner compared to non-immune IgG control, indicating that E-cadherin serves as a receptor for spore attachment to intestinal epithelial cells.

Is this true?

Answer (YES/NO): YES